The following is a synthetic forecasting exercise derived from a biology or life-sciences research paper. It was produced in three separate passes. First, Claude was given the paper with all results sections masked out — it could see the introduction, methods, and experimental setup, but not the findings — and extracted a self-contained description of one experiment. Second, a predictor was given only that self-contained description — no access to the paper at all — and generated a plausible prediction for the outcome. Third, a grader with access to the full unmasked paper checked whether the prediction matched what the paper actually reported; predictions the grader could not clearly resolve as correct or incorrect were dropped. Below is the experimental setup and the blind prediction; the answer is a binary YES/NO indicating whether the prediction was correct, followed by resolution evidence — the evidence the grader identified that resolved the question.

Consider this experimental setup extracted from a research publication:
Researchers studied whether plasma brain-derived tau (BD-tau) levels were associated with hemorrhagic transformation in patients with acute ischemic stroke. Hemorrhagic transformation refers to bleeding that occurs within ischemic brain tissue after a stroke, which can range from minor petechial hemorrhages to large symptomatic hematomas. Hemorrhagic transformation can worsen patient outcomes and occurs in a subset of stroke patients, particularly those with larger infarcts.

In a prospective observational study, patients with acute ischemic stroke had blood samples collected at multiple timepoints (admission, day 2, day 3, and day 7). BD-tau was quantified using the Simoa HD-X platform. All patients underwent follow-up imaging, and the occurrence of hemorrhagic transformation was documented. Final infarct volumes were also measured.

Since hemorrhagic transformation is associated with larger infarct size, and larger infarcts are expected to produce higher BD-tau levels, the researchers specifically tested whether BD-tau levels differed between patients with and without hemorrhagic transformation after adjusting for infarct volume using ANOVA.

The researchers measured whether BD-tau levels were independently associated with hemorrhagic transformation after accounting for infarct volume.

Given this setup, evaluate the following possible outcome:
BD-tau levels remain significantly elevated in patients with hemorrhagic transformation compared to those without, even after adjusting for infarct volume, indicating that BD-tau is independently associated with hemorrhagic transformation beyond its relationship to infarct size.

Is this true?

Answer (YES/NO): YES